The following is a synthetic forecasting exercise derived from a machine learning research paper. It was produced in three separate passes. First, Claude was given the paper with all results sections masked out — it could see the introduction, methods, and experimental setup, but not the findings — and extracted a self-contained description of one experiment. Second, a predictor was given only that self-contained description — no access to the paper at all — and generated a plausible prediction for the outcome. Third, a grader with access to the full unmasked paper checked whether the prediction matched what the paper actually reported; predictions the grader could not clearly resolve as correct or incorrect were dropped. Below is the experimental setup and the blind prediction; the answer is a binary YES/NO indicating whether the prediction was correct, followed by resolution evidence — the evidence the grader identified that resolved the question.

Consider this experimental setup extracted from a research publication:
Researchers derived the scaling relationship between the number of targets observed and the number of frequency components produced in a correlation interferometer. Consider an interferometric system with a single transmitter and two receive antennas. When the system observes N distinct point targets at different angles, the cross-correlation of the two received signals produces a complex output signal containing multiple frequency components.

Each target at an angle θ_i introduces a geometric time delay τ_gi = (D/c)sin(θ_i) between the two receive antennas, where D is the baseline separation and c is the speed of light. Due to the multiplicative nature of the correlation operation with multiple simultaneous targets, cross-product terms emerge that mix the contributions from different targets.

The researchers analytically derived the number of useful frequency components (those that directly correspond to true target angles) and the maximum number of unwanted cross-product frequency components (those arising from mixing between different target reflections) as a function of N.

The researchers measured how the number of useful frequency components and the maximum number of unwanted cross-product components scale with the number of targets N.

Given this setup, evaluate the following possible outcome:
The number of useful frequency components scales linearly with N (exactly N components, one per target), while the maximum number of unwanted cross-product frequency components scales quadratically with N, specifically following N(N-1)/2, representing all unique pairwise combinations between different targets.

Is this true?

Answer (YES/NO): NO